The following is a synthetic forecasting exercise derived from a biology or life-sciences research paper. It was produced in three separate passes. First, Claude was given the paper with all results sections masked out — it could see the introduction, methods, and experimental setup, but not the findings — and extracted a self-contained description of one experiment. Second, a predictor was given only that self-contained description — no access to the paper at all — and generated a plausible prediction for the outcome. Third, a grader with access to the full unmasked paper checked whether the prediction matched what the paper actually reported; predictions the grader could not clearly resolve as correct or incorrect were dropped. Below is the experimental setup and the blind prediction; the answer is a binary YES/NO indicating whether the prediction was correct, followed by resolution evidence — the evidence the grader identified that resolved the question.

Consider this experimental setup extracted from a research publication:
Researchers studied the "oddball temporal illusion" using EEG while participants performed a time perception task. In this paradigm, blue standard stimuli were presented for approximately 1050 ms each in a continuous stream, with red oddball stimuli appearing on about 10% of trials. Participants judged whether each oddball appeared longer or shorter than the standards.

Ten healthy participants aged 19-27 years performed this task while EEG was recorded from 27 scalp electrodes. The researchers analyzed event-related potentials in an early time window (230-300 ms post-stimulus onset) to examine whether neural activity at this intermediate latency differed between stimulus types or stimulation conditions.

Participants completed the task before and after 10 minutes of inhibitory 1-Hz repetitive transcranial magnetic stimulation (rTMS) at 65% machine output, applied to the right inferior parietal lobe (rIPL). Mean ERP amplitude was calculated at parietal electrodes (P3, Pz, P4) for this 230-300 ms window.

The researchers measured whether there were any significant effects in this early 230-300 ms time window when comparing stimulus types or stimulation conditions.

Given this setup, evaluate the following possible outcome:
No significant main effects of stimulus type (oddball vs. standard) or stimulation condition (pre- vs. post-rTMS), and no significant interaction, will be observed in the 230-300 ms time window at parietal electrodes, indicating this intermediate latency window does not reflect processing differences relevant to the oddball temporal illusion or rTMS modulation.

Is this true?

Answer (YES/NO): YES